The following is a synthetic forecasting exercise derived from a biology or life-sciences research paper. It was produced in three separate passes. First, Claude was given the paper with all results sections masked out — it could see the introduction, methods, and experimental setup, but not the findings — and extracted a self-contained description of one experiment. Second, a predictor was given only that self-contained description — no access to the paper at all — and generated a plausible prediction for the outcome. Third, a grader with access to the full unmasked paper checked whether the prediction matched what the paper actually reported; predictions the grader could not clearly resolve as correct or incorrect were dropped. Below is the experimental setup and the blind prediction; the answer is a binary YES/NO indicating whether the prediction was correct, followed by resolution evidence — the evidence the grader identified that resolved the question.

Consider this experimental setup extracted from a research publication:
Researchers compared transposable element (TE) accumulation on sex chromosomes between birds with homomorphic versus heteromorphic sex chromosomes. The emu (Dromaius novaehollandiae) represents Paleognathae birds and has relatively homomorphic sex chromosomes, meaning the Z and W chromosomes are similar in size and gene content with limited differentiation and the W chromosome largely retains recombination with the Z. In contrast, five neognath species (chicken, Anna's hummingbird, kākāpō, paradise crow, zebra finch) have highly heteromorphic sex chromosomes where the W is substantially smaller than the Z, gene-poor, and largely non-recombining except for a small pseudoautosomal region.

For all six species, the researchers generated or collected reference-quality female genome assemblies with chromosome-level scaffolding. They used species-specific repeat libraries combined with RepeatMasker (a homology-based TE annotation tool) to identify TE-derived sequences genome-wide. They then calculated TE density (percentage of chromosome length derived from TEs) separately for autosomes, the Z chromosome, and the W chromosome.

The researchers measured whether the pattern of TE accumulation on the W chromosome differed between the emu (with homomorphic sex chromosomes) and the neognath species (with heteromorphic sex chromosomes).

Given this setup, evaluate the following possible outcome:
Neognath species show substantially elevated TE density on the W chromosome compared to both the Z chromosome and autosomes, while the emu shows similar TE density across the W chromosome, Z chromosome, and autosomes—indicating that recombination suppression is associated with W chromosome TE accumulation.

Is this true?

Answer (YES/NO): NO